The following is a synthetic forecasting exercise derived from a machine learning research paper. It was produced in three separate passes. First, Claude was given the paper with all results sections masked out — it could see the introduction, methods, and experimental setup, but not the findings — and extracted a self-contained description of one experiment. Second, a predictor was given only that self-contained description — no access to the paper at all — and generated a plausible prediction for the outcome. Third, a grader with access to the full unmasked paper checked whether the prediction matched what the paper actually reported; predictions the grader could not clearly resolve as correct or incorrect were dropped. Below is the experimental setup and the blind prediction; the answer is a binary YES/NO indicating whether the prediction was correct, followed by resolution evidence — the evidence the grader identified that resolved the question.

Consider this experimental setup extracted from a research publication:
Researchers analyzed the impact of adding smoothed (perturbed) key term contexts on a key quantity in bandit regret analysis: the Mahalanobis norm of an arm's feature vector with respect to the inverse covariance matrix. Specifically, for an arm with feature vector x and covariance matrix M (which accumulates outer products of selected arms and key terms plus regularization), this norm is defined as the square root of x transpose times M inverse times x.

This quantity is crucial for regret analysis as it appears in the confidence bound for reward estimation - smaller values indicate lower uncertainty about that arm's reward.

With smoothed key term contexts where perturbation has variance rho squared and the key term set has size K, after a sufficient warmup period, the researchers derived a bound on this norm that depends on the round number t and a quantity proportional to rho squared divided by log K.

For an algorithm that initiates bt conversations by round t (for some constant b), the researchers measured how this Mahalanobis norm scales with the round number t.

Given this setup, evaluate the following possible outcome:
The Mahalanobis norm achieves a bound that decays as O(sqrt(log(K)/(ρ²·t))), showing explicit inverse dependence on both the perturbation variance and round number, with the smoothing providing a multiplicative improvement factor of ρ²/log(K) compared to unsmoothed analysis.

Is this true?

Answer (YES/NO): YES